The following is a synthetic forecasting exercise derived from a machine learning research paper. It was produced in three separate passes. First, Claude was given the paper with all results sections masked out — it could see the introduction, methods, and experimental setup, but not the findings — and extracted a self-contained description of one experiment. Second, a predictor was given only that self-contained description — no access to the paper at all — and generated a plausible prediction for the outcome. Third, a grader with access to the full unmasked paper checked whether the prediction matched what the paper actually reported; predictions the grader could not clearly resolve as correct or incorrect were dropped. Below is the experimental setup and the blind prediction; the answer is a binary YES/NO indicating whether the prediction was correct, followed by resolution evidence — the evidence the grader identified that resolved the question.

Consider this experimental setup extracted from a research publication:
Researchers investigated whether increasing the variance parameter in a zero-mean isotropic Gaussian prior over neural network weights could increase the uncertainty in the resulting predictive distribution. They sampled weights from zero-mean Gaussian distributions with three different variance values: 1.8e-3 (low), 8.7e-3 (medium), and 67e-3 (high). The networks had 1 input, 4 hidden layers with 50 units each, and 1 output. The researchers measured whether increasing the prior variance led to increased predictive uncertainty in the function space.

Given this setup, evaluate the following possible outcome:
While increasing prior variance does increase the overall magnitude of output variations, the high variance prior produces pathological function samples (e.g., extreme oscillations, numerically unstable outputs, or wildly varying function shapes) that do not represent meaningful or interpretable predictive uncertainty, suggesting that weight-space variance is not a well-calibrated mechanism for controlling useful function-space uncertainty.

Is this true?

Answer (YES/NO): NO